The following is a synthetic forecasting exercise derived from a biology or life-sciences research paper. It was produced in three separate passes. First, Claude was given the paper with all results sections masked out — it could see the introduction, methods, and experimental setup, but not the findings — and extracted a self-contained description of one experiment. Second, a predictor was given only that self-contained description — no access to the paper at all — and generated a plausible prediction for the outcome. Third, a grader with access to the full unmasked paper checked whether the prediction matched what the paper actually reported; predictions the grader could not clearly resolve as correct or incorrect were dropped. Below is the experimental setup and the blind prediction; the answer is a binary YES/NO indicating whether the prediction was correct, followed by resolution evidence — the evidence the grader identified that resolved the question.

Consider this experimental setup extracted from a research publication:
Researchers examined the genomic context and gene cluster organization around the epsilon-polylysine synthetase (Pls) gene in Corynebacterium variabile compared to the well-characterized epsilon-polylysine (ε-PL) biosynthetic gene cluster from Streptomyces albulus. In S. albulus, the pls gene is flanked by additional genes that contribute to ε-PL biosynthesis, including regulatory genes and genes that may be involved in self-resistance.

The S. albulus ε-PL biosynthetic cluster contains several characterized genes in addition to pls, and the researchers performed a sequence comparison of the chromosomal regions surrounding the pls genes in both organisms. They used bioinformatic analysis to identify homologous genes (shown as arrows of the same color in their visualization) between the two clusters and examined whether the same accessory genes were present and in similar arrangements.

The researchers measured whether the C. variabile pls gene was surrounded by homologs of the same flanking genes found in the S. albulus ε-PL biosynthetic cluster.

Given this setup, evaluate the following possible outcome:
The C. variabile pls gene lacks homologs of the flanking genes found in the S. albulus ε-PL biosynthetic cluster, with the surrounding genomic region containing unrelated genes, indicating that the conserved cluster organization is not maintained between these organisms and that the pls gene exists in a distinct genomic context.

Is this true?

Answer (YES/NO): NO